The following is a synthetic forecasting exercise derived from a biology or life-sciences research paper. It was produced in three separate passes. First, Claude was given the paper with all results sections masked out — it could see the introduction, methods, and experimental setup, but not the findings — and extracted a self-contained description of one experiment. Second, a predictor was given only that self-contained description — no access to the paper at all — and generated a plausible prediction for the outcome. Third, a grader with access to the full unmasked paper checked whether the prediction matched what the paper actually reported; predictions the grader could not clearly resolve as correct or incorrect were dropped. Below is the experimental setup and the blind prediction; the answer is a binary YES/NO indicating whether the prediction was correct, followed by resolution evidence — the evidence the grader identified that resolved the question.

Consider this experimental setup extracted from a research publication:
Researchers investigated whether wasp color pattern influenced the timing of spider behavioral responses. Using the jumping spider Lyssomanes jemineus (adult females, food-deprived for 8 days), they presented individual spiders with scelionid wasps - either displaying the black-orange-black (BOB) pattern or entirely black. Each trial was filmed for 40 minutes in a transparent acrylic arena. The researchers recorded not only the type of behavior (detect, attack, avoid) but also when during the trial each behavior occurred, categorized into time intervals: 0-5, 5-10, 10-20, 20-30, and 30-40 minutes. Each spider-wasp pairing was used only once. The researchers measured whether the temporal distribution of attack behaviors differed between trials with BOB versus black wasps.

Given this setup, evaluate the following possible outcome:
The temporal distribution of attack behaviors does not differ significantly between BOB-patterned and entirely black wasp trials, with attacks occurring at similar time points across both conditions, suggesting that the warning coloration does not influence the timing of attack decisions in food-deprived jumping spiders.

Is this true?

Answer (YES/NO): NO